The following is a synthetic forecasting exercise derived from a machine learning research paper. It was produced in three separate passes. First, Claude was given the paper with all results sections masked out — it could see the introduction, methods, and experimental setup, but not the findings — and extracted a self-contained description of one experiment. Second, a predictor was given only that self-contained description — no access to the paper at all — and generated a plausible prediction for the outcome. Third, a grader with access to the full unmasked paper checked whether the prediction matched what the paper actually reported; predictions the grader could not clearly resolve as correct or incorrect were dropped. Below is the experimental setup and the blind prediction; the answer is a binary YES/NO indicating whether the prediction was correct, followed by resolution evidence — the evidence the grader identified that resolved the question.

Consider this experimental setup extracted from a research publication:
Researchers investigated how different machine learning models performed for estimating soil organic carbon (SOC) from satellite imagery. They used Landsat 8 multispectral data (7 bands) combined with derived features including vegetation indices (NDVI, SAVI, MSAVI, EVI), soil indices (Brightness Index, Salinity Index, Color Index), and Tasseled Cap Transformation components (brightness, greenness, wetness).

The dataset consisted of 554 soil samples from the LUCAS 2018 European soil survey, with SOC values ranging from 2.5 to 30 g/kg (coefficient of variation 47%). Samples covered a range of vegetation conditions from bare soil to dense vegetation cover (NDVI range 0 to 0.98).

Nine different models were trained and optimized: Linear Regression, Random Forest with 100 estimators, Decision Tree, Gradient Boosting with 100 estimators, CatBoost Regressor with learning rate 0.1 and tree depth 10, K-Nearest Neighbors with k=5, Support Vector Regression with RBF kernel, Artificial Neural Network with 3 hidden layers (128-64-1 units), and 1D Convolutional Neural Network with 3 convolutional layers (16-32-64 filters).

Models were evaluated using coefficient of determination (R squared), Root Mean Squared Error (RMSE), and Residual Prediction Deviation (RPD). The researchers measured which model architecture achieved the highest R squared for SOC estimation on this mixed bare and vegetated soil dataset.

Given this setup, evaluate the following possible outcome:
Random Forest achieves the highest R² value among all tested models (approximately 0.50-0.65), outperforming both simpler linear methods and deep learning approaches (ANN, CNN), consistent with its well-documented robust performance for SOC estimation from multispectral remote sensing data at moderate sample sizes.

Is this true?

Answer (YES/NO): YES